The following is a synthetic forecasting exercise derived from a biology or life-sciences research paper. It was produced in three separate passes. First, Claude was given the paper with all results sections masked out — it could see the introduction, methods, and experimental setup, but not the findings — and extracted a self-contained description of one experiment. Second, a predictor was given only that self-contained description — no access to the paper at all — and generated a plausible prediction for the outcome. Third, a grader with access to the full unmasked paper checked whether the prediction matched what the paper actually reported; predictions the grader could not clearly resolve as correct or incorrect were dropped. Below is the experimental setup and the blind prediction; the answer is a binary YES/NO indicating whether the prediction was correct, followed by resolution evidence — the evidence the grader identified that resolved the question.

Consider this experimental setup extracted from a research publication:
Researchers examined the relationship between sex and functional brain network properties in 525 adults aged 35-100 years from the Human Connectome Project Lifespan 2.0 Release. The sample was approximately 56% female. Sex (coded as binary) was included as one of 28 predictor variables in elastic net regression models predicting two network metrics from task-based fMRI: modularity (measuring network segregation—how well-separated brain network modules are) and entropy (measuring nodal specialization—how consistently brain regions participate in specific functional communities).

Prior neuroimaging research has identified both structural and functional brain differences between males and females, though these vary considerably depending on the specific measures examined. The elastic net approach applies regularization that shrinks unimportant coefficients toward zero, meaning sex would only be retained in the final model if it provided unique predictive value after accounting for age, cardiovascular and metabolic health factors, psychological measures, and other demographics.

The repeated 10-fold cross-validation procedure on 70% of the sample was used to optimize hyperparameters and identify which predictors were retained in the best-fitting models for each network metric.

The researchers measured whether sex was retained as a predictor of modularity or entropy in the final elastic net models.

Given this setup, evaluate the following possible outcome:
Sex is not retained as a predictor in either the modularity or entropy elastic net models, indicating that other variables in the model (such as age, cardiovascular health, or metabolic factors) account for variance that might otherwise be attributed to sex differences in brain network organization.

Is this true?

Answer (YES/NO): NO